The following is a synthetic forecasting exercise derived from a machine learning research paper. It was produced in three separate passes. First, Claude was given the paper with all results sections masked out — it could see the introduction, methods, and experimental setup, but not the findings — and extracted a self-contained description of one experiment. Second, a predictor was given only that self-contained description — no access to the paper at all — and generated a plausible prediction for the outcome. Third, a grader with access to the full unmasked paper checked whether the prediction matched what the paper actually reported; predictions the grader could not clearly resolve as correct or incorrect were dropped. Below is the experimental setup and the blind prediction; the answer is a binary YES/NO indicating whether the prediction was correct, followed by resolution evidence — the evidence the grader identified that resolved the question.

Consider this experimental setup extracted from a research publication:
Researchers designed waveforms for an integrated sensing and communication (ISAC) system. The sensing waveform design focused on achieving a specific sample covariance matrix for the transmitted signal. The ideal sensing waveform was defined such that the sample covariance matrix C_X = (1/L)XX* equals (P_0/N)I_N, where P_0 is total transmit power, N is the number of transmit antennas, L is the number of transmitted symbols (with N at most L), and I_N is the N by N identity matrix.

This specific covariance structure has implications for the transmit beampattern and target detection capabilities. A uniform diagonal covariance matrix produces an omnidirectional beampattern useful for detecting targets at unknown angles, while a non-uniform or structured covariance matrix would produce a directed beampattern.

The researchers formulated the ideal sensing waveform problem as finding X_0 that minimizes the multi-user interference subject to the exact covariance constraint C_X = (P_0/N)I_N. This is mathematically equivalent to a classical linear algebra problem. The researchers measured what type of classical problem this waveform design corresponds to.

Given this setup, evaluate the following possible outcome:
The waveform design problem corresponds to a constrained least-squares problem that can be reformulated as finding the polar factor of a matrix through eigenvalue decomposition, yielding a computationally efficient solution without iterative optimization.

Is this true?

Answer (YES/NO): NO